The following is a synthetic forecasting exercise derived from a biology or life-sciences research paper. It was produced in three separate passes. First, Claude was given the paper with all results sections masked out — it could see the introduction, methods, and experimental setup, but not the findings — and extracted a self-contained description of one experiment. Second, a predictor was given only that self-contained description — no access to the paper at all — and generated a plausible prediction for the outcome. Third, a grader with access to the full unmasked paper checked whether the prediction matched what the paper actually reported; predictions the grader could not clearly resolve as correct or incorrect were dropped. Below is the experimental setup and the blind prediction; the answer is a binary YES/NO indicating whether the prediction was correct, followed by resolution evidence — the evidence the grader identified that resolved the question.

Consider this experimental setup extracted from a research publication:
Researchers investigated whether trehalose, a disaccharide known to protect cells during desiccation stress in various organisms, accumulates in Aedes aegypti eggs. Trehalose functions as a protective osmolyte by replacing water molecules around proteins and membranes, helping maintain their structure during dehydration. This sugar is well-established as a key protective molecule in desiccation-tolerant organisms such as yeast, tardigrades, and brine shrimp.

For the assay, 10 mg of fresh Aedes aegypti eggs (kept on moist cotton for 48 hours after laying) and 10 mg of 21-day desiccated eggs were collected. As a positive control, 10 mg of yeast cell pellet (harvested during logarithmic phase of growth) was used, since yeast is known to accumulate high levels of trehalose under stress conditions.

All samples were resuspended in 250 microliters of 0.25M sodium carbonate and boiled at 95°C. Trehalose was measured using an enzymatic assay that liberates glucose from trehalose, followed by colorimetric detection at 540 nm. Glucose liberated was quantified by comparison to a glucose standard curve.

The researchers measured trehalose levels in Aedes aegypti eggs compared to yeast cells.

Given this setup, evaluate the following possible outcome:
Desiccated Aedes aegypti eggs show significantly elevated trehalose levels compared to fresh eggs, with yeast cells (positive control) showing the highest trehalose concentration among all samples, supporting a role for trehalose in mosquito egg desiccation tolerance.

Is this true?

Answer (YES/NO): NO